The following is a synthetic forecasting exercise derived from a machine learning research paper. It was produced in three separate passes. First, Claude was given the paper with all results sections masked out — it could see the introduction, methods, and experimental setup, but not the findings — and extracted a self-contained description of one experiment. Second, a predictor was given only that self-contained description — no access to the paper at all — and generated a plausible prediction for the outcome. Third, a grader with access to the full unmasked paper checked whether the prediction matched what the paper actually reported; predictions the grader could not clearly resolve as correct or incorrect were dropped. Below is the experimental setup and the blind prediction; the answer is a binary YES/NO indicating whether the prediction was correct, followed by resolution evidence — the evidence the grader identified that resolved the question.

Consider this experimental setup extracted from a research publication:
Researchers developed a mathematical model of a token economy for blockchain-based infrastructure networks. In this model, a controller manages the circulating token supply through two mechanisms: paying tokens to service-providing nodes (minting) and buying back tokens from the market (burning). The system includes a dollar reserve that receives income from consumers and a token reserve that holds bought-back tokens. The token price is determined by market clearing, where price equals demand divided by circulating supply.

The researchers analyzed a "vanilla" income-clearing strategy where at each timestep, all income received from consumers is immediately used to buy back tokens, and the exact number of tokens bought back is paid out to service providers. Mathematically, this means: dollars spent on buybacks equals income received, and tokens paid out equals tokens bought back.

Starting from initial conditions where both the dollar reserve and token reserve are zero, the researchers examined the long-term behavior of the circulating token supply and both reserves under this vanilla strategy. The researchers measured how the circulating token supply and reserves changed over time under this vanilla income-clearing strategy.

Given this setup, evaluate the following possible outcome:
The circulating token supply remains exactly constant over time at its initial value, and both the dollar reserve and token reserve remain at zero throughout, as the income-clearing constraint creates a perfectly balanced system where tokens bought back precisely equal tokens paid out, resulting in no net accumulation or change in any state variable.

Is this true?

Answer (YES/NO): YES